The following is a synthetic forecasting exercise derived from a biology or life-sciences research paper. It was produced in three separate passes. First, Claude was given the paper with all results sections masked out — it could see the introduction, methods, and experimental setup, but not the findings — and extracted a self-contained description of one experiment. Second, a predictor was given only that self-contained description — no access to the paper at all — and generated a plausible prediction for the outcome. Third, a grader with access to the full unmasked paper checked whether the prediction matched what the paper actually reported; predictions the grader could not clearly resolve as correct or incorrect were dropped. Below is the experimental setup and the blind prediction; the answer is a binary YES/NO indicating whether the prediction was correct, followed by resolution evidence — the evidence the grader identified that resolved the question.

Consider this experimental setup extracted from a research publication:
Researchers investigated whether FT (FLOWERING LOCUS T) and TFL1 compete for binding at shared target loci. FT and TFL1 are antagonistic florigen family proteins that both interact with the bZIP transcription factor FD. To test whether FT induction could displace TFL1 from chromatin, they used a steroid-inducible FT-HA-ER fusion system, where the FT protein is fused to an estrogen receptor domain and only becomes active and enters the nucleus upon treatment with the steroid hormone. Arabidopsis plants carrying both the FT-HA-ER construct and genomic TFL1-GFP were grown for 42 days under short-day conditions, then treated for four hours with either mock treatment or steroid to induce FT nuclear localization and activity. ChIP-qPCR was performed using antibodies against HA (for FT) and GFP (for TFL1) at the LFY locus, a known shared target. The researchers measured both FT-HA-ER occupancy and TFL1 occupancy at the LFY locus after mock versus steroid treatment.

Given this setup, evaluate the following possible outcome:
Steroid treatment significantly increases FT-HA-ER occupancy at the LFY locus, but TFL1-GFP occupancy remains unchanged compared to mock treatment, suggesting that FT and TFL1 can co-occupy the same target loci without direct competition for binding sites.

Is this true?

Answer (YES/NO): NO